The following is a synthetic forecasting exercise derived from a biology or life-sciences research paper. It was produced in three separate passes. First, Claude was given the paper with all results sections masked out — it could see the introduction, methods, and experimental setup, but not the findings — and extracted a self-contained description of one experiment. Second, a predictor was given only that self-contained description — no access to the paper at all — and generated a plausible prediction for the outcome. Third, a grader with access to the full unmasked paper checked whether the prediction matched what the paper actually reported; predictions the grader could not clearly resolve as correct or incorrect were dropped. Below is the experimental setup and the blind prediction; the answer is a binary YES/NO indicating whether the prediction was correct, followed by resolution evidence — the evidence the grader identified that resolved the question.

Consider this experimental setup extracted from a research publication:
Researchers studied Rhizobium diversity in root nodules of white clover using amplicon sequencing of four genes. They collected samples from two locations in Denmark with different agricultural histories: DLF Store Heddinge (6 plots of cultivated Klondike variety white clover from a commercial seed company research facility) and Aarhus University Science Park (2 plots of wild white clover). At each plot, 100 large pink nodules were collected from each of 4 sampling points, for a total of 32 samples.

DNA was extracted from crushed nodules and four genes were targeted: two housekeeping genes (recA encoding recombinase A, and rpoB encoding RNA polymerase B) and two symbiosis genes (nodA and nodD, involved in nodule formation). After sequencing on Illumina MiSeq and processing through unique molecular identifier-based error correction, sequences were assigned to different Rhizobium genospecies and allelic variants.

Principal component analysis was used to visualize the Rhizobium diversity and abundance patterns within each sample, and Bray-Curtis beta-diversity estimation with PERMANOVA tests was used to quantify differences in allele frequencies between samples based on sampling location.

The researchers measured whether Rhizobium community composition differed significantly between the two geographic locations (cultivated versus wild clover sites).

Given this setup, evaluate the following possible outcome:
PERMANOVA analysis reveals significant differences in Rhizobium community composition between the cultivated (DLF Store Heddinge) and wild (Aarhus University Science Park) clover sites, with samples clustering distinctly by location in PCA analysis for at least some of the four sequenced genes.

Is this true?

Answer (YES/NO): YES